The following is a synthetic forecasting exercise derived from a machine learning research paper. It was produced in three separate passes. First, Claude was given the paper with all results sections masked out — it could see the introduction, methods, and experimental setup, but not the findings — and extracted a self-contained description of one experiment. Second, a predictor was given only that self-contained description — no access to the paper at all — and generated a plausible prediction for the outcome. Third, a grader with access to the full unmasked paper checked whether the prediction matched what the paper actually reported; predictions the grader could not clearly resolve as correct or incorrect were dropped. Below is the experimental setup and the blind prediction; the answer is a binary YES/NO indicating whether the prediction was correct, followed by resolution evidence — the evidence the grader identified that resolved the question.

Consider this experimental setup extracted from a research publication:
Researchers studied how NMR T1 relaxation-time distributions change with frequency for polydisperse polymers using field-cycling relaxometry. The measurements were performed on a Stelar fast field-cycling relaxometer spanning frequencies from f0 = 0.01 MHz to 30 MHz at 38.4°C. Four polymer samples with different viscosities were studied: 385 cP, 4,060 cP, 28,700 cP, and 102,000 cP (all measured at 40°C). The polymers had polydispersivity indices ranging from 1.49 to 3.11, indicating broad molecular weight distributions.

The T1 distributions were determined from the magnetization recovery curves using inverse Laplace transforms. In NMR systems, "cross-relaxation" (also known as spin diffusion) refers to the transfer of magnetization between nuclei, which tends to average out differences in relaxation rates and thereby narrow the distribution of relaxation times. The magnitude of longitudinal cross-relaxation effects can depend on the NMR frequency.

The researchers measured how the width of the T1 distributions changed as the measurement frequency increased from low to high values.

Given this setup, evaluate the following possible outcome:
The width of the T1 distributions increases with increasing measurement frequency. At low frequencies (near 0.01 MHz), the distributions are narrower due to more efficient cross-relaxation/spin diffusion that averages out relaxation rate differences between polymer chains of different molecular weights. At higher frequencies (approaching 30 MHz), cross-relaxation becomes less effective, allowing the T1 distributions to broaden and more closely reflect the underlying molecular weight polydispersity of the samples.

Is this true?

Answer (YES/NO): NO